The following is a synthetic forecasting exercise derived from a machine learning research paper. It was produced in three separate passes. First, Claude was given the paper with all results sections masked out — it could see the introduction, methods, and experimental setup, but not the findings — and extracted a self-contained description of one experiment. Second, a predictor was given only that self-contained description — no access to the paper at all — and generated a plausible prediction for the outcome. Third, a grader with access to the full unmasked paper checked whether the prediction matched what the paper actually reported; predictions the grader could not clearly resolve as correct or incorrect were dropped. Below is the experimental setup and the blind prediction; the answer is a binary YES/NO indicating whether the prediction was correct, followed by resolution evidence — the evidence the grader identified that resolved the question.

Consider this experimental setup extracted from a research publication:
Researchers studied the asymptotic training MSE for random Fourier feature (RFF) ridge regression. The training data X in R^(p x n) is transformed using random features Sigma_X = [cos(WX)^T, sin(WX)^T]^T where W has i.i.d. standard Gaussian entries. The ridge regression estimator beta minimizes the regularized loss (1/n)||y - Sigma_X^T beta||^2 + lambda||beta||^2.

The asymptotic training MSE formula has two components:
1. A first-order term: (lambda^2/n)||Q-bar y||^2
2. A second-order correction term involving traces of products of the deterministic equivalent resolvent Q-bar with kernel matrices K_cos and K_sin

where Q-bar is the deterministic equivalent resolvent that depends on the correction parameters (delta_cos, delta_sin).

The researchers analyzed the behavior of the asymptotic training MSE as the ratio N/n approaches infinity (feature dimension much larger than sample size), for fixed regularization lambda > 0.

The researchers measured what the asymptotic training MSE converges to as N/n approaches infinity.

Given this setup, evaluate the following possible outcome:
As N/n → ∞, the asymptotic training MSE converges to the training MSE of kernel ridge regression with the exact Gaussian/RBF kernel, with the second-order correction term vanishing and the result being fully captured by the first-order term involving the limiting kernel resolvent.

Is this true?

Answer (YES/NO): NO